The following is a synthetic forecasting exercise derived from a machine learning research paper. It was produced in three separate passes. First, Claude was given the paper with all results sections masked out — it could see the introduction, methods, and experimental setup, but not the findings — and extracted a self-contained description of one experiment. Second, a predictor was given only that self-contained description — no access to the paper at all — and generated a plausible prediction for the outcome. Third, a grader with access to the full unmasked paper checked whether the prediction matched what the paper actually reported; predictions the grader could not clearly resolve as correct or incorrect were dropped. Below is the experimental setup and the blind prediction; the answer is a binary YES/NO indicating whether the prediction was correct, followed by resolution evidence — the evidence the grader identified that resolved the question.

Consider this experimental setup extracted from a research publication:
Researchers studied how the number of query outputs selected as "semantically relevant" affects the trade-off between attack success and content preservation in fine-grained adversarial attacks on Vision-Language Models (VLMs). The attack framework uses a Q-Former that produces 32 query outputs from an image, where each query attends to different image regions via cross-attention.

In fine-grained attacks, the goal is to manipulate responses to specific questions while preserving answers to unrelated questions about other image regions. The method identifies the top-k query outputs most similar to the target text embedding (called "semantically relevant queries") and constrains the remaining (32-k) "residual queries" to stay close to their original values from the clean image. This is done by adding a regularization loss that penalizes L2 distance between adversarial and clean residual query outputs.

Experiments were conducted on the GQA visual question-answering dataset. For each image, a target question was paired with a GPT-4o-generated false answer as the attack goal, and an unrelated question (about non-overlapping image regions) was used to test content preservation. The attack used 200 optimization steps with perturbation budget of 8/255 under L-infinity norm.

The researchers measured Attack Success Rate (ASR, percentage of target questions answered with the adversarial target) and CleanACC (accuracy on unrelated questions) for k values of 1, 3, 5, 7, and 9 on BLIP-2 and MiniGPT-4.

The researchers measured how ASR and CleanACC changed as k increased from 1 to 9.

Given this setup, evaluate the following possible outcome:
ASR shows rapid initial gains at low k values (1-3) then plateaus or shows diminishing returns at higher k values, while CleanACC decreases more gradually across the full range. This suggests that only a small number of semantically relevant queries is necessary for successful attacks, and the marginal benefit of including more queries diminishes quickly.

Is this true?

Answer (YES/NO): NO